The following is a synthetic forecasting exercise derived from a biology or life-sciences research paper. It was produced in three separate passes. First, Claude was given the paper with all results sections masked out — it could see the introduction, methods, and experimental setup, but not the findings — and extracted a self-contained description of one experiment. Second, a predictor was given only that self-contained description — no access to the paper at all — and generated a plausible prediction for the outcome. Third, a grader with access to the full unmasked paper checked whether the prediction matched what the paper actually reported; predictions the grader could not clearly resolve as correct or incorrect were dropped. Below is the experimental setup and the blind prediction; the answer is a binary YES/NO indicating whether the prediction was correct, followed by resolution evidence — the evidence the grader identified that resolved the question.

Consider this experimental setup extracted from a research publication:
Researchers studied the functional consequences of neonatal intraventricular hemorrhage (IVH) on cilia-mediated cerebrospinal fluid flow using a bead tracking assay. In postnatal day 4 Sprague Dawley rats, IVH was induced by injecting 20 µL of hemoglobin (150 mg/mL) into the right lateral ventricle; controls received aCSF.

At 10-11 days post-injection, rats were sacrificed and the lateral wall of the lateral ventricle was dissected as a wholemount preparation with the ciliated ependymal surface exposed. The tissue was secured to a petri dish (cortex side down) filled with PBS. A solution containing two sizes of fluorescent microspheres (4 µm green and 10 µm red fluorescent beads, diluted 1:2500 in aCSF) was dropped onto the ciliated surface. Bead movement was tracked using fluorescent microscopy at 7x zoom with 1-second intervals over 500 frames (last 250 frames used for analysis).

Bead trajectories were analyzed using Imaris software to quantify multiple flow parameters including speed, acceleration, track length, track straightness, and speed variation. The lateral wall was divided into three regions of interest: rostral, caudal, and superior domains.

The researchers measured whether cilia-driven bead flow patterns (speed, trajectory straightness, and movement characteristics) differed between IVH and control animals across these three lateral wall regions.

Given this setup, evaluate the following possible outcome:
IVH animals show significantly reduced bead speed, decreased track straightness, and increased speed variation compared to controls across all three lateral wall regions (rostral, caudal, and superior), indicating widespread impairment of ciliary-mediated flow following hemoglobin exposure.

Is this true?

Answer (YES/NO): NO